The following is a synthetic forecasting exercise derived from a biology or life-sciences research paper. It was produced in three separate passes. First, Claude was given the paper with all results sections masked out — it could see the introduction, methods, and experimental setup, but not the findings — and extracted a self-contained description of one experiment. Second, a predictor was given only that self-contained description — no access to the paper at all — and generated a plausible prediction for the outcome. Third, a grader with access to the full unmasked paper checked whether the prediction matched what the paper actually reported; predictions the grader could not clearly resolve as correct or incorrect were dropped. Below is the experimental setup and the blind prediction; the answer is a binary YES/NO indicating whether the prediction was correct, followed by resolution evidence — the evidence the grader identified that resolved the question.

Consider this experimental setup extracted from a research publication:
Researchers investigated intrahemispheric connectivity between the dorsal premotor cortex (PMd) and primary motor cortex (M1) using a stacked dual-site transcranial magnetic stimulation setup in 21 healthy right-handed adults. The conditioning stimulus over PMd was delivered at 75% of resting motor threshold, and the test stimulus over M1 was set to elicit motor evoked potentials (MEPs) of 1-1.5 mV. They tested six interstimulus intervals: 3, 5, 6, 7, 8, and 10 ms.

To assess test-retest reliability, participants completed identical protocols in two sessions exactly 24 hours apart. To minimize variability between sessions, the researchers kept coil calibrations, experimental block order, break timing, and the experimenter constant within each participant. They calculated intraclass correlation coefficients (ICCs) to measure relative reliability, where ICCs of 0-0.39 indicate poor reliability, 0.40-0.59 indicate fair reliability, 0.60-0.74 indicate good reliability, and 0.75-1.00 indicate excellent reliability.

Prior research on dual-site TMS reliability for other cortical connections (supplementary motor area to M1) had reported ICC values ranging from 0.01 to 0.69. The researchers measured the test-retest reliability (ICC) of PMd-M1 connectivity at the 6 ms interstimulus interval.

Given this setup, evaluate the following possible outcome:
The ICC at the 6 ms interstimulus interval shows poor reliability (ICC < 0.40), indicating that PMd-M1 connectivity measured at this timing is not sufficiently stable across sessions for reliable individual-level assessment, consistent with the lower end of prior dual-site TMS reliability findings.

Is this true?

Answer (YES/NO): NO